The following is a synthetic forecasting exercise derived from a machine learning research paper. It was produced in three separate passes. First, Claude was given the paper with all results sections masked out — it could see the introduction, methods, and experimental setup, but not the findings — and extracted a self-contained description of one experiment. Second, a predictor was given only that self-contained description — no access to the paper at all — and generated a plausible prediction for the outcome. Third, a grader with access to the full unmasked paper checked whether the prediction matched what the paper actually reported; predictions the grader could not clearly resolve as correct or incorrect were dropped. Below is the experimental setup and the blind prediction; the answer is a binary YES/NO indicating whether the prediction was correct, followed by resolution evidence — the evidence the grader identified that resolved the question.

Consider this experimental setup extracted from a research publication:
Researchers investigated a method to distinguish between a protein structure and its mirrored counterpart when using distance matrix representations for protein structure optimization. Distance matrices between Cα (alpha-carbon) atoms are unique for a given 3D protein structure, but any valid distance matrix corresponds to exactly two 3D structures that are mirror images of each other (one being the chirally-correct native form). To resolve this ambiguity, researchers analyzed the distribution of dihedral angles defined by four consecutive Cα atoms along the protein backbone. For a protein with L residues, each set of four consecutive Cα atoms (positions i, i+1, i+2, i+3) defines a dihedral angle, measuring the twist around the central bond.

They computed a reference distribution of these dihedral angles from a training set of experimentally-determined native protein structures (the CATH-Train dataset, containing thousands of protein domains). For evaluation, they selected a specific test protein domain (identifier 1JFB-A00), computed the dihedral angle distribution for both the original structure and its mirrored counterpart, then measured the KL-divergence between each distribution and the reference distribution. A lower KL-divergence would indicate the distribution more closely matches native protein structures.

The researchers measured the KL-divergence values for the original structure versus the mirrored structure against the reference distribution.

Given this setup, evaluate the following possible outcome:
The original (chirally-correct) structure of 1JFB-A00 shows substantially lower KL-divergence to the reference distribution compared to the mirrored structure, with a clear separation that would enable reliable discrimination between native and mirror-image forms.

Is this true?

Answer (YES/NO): YES